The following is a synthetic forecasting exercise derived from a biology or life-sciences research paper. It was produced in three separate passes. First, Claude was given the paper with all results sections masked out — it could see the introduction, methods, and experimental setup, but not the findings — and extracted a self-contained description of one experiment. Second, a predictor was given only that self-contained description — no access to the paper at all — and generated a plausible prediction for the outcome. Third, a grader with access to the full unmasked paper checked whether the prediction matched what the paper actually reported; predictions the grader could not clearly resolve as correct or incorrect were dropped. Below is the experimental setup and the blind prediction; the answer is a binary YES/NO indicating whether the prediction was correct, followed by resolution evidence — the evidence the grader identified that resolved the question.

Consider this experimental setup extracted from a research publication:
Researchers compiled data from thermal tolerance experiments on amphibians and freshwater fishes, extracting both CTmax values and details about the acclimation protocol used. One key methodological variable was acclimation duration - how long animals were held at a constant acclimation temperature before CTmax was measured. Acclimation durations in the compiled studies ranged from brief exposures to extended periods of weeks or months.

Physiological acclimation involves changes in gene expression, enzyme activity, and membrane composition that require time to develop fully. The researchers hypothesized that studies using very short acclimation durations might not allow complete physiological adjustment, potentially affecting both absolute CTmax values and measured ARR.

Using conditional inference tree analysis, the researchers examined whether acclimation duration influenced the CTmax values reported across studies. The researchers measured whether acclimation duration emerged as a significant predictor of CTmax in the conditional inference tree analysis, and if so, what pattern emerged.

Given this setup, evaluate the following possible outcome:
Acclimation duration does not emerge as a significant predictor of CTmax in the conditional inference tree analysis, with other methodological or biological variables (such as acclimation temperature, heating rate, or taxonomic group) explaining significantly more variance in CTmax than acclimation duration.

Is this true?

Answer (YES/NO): NO